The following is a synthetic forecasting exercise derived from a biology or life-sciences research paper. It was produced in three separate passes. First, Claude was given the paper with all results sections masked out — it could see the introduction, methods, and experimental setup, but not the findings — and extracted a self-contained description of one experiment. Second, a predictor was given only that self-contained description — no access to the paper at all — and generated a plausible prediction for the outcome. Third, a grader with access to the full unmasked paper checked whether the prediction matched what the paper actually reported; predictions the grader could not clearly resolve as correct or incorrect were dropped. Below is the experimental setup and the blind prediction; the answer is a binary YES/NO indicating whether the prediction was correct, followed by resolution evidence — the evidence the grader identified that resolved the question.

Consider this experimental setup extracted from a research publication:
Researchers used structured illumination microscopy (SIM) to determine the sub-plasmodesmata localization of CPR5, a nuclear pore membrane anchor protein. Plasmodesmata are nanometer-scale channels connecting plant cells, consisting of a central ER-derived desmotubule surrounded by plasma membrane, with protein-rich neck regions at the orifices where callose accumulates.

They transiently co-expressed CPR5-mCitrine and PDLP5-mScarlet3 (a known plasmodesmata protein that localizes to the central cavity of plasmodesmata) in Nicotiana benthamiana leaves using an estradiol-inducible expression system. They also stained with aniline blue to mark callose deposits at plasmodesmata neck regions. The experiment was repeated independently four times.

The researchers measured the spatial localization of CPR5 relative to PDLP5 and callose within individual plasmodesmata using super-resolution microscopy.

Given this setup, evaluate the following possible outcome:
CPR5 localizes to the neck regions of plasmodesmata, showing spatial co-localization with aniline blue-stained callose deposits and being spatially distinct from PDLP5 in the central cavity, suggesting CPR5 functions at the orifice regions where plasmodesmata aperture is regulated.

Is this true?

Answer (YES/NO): YES